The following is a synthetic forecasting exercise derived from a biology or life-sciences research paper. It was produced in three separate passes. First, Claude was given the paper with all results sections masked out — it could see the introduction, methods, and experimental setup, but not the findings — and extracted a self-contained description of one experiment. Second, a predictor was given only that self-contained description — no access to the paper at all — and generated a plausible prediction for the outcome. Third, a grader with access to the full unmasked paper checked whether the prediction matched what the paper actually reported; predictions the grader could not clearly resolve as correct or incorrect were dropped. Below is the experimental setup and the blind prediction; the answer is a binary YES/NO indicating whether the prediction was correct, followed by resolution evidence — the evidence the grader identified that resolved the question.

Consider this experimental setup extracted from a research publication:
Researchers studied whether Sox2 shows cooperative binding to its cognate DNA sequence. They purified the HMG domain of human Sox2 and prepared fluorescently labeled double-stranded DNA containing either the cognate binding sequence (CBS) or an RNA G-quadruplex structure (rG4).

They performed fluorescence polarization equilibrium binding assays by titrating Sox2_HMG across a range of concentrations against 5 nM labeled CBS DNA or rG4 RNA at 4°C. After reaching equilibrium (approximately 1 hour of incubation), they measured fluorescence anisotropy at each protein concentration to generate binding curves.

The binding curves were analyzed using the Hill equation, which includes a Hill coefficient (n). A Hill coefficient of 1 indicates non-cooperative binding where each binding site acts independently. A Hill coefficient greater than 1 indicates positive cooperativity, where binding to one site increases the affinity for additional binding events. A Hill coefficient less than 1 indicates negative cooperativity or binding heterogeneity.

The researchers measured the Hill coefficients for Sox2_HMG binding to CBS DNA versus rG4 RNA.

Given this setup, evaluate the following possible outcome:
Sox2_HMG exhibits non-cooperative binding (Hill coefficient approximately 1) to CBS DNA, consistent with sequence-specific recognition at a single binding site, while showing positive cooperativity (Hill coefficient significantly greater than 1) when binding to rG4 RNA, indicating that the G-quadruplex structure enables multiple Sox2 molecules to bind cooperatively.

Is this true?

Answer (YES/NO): NO